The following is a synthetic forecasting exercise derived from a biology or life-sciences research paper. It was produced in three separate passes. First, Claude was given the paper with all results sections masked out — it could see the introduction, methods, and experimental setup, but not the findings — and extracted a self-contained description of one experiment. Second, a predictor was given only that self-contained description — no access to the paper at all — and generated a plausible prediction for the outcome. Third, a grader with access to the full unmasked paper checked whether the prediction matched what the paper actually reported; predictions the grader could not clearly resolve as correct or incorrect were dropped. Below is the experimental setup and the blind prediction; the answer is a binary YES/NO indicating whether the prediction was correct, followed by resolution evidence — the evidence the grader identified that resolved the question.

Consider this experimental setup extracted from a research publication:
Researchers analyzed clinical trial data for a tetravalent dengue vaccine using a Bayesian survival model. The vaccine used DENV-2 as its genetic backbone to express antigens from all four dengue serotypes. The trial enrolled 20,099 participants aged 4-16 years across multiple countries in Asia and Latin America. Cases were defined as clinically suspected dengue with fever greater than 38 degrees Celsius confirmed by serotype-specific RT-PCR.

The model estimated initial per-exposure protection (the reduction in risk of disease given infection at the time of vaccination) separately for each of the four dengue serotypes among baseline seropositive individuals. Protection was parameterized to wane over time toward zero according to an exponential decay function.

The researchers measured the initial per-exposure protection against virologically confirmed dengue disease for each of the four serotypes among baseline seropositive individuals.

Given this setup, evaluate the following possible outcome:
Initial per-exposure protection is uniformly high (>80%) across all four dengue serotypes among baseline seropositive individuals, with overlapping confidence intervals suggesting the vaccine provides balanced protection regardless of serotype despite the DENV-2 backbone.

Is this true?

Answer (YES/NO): NO